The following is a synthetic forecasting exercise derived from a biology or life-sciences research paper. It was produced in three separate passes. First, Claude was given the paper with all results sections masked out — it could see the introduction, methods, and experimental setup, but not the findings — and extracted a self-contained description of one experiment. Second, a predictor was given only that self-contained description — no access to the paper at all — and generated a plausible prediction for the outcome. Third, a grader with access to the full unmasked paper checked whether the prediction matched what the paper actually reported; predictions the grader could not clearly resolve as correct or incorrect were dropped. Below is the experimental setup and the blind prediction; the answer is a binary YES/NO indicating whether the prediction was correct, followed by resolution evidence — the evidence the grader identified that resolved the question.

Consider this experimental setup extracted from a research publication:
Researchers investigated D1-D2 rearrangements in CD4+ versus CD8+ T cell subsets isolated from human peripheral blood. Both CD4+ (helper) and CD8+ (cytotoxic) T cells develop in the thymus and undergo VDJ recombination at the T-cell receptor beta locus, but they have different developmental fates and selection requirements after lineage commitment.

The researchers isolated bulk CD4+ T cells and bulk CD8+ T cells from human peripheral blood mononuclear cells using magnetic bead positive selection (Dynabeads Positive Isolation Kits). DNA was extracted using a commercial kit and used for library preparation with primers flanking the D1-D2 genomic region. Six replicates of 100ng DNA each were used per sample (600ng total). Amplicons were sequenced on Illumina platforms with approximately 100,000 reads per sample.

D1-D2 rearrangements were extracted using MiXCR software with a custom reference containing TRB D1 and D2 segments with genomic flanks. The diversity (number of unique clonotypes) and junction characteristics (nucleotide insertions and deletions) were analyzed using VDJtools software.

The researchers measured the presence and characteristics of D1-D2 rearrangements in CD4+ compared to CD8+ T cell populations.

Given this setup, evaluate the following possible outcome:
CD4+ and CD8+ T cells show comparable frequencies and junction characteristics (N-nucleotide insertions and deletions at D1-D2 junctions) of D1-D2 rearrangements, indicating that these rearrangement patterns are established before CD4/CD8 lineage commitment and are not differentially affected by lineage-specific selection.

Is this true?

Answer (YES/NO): YES